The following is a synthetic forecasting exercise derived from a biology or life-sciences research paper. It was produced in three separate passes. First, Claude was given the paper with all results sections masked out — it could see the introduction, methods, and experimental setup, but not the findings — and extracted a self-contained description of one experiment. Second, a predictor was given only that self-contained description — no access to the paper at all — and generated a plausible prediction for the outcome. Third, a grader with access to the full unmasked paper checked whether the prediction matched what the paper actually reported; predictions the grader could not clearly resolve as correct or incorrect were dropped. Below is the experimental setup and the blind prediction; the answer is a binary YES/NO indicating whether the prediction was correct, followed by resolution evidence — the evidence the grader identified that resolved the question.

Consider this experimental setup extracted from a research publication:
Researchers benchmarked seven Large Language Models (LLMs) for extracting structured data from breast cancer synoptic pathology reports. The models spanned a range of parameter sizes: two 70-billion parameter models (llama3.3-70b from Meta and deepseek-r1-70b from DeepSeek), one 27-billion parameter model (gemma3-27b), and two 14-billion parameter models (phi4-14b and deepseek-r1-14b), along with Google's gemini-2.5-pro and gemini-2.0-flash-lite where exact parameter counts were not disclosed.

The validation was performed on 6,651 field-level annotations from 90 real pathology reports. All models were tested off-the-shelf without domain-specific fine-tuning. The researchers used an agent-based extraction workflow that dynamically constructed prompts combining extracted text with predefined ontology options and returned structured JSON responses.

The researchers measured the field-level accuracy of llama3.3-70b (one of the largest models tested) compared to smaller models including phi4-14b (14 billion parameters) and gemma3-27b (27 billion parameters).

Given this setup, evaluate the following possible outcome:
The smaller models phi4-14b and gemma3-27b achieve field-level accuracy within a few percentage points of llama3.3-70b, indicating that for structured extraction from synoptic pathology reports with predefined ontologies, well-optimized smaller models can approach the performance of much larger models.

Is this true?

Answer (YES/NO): NO